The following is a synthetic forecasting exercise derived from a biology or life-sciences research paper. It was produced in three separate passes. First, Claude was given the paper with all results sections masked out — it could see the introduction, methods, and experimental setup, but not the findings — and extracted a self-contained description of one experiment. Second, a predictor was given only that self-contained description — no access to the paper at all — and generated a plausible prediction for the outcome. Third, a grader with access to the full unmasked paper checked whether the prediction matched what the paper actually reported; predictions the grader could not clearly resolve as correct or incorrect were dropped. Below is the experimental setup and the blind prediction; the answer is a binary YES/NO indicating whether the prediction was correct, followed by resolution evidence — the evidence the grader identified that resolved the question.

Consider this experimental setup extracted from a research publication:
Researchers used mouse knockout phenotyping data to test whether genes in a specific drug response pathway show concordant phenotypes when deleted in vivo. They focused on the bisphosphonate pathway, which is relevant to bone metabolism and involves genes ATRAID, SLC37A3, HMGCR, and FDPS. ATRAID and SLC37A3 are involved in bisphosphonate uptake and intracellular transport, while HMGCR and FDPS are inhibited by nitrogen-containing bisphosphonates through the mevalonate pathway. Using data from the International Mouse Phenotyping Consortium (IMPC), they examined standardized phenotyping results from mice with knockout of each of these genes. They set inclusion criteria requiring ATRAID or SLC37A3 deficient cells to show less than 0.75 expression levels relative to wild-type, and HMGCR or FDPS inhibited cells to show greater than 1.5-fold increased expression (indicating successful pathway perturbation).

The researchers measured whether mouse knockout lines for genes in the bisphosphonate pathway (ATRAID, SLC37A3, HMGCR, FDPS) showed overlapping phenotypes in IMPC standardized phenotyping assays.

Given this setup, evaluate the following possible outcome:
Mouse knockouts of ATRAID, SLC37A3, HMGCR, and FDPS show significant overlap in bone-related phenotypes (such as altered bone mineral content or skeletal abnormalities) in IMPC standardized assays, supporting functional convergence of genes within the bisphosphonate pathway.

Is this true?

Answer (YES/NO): NO